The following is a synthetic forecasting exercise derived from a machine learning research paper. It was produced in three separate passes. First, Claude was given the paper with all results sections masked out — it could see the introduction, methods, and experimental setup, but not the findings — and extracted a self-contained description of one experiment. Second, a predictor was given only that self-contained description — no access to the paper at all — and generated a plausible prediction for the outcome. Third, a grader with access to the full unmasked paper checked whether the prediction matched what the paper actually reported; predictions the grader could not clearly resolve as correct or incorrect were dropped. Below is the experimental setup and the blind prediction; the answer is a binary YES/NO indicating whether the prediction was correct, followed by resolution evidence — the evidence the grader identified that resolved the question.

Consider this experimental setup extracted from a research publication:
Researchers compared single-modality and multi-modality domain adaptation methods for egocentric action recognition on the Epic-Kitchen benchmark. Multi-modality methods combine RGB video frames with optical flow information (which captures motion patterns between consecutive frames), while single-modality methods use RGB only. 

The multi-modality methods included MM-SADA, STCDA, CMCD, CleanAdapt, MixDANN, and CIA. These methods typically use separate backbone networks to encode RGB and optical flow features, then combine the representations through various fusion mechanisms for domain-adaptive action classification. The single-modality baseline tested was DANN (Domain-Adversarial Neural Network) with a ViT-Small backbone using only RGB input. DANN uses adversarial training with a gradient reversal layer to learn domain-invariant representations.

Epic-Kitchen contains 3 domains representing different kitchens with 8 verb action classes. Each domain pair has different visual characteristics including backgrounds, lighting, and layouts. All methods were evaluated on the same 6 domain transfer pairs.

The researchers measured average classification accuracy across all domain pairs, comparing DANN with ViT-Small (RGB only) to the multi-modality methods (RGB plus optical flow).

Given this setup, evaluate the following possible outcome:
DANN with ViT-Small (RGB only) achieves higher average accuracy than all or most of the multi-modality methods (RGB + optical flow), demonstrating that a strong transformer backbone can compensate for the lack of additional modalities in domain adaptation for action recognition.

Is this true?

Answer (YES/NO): YES